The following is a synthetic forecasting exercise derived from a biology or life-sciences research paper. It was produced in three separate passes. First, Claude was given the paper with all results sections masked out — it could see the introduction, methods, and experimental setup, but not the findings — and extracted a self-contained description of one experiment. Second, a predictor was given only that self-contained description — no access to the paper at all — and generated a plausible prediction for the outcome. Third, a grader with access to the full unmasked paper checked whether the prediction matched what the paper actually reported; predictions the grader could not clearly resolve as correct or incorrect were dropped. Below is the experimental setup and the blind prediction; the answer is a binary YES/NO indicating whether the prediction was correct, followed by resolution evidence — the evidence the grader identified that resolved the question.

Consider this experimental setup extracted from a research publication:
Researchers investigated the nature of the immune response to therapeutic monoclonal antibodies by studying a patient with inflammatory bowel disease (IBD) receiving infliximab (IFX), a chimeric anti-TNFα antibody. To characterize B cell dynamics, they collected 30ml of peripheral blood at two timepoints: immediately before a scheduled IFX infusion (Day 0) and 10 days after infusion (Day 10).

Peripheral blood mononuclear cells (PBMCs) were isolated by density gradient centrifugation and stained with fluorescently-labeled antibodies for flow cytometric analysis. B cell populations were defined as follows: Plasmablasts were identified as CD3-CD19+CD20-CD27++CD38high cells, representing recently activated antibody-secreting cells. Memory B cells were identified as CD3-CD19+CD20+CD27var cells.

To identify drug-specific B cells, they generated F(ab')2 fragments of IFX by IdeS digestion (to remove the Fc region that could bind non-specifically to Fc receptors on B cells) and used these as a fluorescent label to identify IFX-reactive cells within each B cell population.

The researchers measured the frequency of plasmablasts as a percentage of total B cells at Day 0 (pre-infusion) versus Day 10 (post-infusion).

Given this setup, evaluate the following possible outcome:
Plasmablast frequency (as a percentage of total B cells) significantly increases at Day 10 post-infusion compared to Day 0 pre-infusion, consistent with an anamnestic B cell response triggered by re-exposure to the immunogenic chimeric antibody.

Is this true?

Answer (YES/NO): YES